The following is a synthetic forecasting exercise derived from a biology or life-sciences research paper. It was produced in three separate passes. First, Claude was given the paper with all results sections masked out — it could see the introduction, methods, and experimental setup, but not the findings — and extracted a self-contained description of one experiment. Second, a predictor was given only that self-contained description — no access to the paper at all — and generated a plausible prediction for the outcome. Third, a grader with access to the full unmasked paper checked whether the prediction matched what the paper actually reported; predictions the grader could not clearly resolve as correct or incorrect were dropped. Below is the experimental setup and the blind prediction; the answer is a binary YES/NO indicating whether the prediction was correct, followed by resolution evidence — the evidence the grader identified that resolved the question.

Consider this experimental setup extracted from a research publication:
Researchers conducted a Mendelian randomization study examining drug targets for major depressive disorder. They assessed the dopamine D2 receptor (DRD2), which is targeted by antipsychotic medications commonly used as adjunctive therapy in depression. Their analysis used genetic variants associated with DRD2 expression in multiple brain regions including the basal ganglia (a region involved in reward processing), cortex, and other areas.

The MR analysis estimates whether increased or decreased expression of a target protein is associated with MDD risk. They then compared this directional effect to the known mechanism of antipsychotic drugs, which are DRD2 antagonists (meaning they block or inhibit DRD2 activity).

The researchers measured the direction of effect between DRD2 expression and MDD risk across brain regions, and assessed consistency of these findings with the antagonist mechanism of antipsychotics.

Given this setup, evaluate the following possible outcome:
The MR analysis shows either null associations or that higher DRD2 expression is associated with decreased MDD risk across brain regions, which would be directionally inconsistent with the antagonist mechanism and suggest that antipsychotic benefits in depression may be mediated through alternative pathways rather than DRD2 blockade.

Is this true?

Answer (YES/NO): NO